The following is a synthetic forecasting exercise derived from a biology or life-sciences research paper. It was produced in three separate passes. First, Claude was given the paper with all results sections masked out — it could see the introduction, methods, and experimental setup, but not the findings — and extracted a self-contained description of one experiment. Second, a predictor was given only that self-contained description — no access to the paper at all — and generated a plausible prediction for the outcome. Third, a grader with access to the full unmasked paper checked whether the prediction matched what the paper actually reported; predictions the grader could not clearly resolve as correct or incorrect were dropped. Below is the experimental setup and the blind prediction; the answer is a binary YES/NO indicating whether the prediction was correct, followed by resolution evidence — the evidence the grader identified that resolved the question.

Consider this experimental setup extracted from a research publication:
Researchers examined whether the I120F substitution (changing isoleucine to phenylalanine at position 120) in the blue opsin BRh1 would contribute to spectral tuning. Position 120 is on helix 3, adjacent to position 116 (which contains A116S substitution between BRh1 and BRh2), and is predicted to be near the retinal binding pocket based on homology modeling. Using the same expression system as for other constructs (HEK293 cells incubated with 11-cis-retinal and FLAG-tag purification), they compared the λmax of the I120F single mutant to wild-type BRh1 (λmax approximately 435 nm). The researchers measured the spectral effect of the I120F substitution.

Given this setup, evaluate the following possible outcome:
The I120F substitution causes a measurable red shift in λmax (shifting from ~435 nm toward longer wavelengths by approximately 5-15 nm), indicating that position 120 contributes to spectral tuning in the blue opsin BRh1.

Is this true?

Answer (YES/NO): NO